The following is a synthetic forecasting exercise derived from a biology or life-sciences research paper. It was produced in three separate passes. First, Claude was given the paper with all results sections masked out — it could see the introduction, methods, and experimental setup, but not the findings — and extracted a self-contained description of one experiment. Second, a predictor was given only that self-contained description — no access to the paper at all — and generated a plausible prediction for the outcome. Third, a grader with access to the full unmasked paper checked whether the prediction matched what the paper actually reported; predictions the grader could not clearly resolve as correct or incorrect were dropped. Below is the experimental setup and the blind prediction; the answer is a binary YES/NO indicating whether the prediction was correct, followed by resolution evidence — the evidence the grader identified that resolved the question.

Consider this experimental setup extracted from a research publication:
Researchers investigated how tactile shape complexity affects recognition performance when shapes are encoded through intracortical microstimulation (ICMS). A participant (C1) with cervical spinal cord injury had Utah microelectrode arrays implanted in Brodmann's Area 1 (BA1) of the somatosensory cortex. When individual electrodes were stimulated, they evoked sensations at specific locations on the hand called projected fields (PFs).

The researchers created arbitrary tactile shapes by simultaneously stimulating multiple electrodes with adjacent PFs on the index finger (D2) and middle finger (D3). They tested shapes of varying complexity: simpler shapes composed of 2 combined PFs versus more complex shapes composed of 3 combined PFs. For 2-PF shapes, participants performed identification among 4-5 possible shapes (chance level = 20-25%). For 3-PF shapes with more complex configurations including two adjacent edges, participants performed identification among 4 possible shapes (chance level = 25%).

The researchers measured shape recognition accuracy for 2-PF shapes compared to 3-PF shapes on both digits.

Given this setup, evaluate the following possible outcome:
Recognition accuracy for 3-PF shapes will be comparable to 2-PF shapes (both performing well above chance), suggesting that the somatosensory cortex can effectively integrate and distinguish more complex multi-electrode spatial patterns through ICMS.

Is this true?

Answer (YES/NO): NO